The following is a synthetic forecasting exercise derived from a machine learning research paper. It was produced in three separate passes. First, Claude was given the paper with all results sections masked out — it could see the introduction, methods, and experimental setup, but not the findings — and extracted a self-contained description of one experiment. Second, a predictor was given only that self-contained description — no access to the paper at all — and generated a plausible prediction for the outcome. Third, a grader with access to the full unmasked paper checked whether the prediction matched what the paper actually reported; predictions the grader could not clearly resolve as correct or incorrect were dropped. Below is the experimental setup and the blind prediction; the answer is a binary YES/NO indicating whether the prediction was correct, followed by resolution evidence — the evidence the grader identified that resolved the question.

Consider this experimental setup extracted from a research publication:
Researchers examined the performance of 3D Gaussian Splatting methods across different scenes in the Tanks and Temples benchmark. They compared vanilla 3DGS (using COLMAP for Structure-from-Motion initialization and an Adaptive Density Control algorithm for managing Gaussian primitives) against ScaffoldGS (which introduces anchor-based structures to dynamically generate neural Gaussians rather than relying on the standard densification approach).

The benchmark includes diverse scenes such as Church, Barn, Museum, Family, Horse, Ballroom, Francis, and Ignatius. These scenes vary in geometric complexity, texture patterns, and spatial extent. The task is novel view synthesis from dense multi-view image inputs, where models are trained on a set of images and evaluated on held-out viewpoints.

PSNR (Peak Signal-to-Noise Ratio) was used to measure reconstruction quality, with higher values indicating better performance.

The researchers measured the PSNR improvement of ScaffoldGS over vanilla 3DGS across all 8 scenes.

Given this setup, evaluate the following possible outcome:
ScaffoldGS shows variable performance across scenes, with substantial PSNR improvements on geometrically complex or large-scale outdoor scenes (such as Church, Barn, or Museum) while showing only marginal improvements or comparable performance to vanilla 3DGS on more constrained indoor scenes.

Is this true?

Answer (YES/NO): NO